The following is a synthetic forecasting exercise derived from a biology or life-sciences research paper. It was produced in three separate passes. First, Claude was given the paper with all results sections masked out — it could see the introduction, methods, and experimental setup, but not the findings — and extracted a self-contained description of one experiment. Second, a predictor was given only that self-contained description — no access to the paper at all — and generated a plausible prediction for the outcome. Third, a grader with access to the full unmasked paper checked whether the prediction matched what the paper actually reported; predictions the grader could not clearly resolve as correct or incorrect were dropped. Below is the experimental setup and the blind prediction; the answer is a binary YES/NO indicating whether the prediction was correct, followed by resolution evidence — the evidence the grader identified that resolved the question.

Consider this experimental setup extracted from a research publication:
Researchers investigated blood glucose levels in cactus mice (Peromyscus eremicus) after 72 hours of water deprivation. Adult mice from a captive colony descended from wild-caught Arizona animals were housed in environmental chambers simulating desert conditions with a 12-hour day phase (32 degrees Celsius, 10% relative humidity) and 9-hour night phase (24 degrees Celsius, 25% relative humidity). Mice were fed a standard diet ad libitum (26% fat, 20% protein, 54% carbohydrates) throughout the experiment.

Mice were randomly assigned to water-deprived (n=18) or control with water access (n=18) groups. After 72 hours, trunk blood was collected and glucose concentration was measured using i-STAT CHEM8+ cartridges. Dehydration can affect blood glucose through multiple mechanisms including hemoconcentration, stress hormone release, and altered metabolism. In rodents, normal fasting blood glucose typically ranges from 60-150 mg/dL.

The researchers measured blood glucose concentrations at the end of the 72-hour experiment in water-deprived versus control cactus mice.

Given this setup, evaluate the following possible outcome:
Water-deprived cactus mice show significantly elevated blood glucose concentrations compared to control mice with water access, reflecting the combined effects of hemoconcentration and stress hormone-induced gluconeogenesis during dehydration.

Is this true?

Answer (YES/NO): NO